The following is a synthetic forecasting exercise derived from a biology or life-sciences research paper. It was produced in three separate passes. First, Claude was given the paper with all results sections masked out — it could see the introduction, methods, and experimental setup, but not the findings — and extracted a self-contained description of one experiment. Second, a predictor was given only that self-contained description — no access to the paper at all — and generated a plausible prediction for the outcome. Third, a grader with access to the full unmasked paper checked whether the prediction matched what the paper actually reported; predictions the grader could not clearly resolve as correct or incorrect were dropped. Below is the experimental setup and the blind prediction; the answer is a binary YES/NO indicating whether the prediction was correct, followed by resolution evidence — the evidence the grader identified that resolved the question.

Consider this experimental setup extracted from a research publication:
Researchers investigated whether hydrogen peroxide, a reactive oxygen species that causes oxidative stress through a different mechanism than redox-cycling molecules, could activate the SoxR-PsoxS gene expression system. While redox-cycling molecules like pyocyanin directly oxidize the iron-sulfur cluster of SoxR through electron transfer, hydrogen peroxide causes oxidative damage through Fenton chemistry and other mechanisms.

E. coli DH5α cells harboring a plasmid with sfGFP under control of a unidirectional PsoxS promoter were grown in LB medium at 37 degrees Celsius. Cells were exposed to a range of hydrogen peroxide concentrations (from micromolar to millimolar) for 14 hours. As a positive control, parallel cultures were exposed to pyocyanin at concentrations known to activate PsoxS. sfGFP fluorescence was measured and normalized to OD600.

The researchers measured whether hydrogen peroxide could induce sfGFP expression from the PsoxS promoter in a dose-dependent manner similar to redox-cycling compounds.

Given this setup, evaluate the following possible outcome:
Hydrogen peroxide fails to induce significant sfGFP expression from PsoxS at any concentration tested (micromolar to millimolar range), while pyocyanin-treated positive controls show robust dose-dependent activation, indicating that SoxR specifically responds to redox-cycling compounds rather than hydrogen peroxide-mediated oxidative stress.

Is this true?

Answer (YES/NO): YES